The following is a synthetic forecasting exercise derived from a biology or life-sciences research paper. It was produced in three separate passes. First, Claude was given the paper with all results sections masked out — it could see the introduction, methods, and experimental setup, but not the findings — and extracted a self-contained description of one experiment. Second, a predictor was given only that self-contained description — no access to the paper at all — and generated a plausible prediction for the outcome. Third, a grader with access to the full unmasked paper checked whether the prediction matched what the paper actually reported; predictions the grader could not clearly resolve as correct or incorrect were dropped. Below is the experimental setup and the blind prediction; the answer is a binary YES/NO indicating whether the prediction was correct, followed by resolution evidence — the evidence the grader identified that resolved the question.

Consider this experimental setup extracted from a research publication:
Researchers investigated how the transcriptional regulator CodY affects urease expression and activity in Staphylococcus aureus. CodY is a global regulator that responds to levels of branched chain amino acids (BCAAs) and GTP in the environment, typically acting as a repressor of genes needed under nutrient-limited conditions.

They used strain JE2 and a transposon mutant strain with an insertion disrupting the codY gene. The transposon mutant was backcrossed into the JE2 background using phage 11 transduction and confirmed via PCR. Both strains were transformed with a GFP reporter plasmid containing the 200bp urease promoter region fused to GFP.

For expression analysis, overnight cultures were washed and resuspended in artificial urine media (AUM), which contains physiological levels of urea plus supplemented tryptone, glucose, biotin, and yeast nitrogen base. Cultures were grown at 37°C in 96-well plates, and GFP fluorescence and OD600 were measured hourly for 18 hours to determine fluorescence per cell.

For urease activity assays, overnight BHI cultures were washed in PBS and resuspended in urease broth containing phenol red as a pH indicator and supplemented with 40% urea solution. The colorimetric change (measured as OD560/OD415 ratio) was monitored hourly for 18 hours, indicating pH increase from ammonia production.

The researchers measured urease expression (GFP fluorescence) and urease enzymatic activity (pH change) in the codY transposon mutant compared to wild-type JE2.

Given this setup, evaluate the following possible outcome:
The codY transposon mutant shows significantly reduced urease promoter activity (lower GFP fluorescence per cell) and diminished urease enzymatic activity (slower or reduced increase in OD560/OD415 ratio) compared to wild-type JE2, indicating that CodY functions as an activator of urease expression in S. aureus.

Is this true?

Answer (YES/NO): NO